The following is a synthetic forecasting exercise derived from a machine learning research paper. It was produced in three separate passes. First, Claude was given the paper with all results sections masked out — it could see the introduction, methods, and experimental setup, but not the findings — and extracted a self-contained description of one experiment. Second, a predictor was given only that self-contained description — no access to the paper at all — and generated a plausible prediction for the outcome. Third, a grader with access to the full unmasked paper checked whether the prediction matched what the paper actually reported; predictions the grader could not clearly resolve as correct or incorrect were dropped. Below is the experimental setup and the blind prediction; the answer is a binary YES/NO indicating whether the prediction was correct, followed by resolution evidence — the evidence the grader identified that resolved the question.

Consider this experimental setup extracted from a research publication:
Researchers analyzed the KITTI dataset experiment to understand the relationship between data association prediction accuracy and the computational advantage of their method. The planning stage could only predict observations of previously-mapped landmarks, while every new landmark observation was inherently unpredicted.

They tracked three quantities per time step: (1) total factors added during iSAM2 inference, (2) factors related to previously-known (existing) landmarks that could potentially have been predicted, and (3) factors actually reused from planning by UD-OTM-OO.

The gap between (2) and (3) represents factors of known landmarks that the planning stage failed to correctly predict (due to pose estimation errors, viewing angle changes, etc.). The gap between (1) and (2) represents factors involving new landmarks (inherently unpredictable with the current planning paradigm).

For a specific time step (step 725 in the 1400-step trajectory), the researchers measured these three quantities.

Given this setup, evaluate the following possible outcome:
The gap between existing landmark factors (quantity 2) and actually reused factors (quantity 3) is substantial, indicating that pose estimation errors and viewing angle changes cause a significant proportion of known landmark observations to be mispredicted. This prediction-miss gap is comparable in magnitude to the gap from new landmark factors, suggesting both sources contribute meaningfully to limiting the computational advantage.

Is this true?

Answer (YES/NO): NO